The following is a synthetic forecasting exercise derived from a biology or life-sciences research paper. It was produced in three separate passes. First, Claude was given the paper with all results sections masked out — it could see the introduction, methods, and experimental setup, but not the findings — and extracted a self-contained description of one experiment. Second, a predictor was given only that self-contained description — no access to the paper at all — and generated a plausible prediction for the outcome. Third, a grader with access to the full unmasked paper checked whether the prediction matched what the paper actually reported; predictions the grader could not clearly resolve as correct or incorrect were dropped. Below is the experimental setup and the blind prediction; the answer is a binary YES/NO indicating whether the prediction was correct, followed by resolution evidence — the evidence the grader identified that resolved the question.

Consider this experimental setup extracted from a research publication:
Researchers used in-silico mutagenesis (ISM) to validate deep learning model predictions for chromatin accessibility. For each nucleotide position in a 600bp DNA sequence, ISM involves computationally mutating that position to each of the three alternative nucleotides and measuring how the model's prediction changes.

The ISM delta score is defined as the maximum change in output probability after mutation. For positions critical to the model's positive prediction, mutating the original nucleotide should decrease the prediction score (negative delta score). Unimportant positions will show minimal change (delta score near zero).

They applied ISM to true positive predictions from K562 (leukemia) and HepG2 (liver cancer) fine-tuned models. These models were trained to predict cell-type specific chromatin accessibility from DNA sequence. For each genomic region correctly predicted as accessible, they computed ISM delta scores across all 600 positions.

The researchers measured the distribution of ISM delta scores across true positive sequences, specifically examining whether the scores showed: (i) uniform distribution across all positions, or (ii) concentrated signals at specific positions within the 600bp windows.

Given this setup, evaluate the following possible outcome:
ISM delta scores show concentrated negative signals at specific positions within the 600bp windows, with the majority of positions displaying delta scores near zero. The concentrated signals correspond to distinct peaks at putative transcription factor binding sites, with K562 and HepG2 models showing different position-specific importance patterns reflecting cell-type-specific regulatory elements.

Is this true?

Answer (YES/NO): YES